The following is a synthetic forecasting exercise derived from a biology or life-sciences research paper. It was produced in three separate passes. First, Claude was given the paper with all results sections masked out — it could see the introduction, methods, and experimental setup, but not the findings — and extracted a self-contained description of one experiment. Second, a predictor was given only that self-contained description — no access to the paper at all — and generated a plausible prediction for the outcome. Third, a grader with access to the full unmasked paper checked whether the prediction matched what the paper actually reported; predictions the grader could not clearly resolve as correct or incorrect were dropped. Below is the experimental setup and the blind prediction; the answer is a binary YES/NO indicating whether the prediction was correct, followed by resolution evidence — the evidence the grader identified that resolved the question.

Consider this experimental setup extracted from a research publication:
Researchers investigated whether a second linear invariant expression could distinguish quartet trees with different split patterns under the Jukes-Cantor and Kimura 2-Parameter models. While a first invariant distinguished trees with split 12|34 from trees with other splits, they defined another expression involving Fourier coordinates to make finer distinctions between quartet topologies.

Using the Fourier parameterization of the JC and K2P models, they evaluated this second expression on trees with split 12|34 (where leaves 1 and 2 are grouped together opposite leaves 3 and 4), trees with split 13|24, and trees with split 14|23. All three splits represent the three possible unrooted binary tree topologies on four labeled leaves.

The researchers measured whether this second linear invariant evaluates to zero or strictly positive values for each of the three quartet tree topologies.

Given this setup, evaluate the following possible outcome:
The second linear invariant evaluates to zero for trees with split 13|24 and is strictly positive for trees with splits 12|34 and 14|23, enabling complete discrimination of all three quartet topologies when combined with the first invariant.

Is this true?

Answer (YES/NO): NO